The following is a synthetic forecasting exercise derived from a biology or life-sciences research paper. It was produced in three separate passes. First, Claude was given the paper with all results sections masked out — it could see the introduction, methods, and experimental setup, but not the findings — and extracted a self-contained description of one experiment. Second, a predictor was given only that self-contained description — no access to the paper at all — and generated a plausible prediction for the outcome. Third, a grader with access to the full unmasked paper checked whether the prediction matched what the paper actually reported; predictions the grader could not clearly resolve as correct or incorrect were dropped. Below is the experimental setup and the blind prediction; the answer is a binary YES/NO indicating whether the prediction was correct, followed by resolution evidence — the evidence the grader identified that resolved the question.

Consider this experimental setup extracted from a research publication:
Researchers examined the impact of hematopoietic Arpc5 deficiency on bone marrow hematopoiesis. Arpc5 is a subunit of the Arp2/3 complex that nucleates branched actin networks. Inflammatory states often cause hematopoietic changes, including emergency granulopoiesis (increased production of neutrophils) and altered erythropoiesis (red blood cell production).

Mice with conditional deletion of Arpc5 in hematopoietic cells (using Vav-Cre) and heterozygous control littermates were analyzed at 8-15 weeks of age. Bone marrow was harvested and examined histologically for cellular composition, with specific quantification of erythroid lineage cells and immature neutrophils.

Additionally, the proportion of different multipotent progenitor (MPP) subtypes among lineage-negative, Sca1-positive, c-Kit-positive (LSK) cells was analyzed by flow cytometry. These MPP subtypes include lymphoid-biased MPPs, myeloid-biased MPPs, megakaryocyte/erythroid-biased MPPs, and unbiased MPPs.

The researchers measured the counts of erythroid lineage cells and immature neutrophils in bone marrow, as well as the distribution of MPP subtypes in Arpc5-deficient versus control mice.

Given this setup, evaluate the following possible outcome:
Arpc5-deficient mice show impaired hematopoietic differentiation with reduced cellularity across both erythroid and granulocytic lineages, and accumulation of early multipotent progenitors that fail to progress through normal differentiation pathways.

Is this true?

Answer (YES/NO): NO